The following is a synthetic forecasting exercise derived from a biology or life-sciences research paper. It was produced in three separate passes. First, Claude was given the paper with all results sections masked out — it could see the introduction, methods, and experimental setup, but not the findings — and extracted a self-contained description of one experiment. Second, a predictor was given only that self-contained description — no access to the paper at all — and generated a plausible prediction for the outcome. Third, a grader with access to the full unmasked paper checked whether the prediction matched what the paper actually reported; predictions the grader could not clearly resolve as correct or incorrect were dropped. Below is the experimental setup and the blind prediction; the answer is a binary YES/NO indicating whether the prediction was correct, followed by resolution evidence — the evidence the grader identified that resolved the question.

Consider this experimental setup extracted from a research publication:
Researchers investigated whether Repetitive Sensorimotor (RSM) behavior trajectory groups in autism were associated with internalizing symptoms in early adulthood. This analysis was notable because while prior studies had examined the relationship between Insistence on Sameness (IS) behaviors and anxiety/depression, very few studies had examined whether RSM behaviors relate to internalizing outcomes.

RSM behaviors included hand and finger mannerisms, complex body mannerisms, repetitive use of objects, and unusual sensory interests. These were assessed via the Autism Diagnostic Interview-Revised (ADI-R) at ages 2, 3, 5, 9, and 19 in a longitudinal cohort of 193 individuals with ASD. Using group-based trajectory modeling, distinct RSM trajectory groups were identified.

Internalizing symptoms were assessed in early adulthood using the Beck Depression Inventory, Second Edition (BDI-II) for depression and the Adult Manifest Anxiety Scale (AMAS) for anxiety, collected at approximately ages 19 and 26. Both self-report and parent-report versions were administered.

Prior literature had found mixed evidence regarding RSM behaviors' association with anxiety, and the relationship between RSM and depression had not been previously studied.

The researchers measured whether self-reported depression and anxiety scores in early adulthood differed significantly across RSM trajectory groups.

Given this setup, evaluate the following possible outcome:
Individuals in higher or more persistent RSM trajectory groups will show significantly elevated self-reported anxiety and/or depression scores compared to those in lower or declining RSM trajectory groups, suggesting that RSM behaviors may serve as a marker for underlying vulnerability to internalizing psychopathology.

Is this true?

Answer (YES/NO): NO